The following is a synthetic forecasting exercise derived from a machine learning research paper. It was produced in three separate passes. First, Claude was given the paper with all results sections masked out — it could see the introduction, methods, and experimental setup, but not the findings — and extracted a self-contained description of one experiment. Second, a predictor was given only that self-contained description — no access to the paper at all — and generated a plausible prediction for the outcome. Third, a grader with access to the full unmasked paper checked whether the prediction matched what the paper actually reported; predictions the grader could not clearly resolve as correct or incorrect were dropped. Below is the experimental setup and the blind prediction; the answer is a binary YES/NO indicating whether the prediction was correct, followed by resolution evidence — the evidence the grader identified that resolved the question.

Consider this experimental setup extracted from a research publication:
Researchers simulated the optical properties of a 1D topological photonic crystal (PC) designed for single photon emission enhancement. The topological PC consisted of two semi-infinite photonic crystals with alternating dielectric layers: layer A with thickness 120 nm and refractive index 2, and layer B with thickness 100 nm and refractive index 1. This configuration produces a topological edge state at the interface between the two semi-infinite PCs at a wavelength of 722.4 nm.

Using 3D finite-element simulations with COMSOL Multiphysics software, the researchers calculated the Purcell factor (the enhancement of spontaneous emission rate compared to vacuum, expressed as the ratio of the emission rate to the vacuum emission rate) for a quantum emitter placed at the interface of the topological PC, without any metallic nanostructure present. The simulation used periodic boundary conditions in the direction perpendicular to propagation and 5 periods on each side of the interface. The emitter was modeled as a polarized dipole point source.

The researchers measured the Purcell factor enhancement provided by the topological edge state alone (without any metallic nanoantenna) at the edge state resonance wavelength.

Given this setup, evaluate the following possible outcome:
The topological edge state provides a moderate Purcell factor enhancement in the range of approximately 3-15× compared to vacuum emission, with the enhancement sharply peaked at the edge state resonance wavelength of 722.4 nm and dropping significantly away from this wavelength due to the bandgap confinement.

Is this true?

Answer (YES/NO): NO